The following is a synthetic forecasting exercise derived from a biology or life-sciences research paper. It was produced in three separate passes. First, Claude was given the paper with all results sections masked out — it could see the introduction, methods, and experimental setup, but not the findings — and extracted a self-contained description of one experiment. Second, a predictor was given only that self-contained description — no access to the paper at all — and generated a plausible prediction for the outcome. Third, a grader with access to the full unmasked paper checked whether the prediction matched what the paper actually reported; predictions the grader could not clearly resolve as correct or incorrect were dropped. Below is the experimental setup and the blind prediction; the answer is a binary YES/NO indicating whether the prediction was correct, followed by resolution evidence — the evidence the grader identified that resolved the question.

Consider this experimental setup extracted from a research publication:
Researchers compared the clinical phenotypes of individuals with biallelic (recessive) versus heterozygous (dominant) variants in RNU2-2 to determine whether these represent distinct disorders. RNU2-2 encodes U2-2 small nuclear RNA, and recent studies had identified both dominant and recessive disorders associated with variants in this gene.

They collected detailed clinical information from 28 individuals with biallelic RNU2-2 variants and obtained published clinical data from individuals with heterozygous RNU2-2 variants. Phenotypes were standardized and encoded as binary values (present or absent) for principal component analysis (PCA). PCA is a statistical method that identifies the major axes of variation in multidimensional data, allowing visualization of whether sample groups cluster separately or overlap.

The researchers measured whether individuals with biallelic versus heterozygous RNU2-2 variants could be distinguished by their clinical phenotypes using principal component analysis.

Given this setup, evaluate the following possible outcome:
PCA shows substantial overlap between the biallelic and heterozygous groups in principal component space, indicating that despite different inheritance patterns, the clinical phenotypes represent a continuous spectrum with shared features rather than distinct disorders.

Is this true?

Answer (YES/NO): NO